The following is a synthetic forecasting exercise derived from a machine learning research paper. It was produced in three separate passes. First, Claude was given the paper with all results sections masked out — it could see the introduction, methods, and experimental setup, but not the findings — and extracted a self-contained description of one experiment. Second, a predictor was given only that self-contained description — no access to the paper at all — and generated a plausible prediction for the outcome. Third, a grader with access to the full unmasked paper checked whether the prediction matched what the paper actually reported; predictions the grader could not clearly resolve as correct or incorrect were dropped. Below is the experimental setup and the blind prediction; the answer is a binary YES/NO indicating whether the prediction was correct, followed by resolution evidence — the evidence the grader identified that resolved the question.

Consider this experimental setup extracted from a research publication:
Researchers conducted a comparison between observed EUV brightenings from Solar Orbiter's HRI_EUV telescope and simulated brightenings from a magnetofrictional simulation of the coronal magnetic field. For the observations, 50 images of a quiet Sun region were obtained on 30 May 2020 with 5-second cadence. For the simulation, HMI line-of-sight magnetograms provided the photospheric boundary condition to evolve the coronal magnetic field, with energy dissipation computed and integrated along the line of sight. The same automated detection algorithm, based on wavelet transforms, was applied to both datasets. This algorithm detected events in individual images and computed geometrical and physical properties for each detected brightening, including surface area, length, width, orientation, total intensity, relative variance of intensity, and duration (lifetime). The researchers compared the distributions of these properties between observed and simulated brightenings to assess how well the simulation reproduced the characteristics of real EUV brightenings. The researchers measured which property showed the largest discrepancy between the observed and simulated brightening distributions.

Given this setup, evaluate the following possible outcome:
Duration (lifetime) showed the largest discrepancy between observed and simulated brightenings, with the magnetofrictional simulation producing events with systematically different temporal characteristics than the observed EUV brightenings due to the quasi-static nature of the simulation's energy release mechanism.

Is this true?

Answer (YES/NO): YES